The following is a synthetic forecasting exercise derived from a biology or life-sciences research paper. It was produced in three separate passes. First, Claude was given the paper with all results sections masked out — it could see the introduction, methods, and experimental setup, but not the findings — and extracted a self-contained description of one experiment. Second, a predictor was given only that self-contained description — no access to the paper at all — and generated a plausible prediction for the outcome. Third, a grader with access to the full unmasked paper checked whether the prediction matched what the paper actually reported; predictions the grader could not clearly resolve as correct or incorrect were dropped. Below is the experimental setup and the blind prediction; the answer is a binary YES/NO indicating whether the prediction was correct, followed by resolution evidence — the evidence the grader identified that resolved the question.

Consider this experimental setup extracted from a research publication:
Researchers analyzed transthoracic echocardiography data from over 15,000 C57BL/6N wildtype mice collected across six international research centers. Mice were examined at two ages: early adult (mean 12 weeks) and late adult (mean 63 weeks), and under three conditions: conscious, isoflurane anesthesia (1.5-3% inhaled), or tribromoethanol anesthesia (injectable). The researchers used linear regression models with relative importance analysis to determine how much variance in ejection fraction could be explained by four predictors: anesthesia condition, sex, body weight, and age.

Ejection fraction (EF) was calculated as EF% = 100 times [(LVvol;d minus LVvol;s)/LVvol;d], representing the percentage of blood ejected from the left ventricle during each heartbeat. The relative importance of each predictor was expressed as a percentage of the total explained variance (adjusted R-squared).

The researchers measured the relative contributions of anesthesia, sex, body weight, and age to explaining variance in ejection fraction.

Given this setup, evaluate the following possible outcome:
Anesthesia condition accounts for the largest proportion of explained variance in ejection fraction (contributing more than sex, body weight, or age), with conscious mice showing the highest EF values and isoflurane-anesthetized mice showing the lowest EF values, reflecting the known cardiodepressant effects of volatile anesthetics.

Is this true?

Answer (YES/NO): NO